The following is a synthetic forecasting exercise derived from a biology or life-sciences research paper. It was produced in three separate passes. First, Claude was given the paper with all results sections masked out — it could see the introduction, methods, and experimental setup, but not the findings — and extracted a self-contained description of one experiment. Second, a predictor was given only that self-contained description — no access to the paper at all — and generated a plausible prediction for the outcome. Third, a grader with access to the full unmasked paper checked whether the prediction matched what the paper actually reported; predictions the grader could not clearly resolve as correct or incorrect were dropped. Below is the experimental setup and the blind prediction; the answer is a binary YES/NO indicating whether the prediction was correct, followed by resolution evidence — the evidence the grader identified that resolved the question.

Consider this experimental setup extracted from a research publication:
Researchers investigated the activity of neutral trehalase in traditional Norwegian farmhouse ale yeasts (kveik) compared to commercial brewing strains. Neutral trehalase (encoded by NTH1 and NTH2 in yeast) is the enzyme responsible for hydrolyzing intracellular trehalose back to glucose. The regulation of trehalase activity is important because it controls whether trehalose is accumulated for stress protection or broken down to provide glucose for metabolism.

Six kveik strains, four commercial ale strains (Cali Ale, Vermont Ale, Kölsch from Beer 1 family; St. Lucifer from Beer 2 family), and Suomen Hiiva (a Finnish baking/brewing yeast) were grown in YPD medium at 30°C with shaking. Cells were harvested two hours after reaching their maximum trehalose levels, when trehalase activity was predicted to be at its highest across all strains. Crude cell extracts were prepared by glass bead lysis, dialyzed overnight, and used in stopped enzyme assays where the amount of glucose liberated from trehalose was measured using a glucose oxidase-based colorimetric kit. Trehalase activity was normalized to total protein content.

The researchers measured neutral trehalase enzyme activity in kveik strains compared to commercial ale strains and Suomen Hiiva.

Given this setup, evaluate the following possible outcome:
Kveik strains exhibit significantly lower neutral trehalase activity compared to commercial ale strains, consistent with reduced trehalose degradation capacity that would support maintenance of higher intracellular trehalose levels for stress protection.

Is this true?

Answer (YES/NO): YES